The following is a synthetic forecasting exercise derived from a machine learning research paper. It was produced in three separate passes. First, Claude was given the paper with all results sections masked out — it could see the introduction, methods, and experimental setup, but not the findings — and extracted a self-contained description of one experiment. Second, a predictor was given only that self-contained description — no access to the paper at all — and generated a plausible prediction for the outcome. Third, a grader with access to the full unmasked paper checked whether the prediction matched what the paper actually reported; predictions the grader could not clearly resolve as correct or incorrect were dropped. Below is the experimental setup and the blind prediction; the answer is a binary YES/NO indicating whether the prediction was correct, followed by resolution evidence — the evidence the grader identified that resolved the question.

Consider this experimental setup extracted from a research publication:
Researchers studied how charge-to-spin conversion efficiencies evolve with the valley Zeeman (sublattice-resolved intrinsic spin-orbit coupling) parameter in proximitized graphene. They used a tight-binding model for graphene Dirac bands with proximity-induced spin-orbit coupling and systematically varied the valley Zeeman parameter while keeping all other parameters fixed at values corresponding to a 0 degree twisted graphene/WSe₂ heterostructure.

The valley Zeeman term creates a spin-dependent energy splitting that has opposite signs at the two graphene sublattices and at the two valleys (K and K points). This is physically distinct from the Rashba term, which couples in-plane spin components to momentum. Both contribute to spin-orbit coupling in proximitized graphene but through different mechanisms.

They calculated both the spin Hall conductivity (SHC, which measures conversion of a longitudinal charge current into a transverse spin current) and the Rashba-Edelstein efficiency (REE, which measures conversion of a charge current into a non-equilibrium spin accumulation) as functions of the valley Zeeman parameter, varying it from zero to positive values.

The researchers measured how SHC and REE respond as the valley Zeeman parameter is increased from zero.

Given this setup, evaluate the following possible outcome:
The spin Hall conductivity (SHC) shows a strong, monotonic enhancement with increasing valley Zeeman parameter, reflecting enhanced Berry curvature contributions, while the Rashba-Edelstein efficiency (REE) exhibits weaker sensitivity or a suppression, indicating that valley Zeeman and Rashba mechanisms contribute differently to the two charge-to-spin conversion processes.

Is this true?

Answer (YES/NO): NO